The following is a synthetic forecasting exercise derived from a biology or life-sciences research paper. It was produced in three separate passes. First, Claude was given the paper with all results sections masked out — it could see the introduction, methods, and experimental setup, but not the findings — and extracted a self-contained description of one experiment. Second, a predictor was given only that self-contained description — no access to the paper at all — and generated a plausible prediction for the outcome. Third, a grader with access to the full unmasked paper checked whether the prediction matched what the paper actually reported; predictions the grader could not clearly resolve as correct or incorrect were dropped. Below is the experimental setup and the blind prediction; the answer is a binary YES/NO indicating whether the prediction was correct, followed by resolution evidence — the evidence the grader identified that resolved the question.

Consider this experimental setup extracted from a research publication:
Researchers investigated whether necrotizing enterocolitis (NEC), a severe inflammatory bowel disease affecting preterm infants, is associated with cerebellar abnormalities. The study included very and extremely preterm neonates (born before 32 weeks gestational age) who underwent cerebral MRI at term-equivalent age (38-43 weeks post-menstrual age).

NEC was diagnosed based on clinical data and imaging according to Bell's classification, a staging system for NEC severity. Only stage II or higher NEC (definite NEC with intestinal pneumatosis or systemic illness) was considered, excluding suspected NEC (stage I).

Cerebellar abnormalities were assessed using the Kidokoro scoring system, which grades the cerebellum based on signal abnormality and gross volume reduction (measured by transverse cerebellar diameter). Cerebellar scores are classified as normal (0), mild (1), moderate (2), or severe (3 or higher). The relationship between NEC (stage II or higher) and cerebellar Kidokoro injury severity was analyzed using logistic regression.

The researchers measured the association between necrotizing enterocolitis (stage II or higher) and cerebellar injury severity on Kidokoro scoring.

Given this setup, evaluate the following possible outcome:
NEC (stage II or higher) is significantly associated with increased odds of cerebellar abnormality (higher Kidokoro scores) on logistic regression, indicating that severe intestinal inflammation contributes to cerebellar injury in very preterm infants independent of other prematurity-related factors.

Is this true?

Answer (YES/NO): NO